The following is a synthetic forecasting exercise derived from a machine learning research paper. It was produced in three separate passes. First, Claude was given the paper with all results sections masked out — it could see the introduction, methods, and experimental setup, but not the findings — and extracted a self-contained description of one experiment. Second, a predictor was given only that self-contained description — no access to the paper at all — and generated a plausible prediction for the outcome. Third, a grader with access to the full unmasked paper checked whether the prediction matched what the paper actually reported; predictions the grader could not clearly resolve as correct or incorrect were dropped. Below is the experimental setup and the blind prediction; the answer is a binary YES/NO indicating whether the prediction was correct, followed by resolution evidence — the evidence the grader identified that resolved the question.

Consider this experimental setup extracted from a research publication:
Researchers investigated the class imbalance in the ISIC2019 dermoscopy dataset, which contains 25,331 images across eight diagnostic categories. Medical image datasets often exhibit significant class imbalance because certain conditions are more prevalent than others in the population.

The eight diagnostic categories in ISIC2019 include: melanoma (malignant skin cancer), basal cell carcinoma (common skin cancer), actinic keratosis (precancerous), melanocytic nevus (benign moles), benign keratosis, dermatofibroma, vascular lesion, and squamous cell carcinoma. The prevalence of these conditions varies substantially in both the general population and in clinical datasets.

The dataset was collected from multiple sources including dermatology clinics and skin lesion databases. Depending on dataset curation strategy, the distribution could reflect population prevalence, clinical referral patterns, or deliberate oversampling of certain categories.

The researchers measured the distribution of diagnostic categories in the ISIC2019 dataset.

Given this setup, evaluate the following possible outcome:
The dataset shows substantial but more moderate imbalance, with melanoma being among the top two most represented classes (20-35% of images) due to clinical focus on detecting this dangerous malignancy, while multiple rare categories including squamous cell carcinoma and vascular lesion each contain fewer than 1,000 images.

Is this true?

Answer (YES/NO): NO